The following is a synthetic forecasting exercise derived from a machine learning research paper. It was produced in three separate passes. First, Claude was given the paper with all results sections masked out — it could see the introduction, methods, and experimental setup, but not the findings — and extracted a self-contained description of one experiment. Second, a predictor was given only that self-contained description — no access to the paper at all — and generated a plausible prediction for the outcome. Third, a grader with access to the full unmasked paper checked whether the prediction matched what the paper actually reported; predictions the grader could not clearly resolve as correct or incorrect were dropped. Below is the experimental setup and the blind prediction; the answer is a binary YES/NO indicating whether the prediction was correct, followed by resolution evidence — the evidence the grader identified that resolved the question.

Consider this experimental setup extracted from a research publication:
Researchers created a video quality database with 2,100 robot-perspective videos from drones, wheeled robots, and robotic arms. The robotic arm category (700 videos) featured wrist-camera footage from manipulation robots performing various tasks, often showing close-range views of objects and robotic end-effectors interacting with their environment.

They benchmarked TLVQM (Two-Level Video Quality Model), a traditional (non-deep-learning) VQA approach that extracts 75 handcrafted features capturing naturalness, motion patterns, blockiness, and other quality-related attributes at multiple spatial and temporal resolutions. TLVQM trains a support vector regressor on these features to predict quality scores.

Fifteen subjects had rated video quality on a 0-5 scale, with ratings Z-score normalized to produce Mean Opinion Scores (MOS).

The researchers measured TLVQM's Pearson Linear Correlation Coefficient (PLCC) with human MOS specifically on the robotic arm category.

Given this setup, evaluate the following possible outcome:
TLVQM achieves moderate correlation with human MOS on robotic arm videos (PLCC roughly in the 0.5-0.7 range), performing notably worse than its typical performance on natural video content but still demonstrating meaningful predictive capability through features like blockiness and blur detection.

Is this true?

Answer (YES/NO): NO